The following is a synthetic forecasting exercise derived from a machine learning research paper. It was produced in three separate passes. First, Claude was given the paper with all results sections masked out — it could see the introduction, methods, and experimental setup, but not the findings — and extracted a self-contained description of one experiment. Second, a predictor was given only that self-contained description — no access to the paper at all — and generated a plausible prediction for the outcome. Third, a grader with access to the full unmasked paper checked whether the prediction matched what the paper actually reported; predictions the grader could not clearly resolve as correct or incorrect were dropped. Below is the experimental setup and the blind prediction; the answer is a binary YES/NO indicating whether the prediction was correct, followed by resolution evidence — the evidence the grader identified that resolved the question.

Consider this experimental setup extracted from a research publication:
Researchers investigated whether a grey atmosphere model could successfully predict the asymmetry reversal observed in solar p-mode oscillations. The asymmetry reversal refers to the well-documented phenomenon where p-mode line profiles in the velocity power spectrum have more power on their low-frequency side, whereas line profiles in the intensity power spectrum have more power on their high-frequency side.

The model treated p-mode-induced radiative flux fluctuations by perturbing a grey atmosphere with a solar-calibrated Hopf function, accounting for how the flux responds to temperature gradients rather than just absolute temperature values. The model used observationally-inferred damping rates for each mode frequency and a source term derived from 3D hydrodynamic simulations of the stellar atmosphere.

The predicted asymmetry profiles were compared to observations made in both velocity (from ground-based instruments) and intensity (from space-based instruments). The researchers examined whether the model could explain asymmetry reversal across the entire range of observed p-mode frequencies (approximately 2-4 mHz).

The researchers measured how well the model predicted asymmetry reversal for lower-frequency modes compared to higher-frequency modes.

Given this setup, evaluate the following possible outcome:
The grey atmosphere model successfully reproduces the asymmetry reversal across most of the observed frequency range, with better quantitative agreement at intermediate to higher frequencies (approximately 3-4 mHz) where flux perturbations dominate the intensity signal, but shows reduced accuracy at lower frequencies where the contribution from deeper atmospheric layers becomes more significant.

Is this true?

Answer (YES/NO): NO